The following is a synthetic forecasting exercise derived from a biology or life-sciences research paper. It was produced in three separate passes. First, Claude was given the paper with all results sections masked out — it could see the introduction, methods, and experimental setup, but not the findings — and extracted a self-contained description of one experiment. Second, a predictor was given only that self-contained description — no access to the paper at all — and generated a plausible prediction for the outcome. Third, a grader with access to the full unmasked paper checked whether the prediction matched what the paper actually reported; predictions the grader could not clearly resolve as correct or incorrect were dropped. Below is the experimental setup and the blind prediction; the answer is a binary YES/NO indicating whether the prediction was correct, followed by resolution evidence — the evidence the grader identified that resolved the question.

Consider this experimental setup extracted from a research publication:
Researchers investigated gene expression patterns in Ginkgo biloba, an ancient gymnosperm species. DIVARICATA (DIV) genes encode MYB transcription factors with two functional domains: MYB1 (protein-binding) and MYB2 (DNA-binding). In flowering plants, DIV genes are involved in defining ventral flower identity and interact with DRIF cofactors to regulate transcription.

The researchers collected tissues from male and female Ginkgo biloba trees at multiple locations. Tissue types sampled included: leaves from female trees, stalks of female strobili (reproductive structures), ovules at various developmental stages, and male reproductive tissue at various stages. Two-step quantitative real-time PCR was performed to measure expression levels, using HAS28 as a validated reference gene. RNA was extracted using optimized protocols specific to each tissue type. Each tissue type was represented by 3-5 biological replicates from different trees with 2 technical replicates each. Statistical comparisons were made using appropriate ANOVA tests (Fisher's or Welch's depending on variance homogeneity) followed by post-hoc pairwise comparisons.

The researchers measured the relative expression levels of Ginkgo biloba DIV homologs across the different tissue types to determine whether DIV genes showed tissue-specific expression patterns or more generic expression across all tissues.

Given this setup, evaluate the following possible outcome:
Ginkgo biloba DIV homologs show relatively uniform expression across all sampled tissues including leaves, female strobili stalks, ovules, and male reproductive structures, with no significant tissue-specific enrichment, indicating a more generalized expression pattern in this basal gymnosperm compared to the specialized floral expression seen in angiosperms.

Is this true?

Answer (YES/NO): NO